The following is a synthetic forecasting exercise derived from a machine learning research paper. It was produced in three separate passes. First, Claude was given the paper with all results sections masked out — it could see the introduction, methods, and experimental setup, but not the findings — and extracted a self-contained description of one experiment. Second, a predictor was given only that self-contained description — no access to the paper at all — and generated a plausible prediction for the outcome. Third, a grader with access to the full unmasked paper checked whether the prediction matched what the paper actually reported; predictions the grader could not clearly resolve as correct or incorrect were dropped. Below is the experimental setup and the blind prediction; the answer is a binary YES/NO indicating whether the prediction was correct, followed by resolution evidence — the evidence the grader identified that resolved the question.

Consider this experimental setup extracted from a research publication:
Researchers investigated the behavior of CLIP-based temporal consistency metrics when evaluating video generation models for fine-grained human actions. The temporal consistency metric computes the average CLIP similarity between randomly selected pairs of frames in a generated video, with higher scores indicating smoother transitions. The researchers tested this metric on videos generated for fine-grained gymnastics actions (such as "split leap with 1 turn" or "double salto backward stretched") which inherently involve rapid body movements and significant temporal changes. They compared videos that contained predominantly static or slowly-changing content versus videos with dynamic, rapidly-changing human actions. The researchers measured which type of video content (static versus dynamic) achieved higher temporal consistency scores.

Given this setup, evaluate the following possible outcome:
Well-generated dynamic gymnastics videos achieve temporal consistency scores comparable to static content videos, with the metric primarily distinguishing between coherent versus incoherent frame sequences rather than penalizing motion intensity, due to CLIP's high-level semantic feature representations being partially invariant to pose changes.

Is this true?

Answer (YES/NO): NO